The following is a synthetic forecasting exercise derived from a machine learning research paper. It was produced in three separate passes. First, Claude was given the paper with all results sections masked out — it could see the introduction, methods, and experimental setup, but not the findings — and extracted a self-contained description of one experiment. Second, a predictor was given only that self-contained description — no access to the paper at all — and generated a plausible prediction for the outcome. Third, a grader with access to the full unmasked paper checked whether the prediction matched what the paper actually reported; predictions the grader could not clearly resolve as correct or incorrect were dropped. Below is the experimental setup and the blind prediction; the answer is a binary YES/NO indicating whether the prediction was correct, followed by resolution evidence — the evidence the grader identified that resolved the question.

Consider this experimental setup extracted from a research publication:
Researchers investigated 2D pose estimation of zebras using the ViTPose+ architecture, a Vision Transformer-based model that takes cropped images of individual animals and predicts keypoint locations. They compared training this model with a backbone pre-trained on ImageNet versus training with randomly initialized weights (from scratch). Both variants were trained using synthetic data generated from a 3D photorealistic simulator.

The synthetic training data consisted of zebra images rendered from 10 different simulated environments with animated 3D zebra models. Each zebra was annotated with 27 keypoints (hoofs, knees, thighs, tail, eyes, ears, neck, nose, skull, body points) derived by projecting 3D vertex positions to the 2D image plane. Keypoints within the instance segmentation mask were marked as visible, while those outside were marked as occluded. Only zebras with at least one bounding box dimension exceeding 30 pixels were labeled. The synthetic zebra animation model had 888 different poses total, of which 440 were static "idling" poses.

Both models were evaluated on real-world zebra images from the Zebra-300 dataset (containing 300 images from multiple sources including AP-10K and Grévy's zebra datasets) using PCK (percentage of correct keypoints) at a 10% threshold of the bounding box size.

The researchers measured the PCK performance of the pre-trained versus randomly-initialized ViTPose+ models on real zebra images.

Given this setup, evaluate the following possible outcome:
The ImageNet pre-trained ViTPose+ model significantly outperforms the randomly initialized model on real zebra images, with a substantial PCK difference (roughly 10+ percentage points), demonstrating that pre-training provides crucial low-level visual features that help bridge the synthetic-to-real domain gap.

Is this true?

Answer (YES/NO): NO